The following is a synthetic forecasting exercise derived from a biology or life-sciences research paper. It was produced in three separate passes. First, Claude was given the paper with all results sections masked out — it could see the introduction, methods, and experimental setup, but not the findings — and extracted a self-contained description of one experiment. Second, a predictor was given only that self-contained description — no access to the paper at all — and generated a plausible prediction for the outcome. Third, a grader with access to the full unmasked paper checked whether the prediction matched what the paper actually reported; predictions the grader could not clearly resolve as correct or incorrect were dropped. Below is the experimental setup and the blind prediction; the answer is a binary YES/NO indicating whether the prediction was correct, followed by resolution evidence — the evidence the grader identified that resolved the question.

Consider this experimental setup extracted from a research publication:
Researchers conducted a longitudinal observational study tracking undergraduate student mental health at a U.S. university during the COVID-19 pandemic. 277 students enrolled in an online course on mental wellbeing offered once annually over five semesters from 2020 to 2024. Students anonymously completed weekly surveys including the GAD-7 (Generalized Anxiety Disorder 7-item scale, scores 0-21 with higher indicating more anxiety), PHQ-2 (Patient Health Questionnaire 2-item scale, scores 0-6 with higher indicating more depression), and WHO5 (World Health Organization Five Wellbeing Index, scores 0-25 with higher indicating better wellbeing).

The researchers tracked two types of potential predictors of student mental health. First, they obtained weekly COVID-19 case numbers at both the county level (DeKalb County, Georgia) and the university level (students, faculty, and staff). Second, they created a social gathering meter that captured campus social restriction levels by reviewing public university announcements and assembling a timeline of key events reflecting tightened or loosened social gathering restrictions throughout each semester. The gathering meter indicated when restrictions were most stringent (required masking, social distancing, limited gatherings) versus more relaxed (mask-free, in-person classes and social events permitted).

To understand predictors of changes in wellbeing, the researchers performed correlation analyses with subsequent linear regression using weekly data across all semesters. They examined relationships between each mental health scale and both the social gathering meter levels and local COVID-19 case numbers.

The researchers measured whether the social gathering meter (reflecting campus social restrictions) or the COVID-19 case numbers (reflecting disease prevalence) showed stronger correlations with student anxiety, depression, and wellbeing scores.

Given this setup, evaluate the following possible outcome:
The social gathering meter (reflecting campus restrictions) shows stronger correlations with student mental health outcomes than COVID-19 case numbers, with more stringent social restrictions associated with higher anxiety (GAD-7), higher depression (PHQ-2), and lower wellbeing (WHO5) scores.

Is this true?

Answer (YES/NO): NO